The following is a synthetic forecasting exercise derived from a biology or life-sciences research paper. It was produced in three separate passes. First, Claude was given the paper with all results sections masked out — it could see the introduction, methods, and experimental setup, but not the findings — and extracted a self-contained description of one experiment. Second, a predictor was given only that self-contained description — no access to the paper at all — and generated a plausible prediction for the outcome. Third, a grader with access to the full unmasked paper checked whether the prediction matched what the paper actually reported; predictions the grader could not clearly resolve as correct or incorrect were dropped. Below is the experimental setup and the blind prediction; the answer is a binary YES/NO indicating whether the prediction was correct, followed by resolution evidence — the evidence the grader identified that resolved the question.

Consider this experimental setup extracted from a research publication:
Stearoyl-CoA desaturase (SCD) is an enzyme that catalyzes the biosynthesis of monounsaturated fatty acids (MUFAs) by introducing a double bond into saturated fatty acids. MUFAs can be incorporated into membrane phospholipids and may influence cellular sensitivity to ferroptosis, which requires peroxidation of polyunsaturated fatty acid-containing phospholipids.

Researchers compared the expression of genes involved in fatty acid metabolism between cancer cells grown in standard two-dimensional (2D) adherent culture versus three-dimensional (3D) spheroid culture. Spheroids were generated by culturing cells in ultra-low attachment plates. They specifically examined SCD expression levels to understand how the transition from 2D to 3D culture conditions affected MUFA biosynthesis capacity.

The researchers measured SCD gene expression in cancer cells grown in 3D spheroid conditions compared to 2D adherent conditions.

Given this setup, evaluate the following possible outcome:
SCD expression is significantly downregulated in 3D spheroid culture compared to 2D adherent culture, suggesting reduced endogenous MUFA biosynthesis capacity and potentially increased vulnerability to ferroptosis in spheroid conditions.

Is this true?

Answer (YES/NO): NO